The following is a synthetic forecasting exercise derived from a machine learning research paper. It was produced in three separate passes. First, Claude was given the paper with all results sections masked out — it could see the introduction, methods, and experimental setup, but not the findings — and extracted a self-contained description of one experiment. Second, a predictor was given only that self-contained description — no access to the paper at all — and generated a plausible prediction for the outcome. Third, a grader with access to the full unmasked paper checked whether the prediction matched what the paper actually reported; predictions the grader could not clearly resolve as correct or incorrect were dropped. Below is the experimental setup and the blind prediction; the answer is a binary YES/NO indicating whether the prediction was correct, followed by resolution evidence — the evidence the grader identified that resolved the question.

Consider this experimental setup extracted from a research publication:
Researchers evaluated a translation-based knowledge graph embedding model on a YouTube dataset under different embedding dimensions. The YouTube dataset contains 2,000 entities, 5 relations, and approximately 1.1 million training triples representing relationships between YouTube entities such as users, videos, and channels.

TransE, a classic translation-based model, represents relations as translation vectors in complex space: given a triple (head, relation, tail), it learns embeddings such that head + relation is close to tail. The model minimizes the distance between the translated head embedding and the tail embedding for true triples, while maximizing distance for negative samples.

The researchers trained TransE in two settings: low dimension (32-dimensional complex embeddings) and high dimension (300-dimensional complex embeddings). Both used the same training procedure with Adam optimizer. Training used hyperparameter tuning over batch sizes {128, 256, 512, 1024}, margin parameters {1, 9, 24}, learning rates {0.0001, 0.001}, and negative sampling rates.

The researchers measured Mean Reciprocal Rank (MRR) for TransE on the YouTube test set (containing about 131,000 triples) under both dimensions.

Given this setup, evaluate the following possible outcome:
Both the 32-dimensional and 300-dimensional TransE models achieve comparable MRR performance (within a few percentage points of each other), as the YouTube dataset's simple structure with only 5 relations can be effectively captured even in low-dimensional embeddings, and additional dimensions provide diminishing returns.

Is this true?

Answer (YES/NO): NO